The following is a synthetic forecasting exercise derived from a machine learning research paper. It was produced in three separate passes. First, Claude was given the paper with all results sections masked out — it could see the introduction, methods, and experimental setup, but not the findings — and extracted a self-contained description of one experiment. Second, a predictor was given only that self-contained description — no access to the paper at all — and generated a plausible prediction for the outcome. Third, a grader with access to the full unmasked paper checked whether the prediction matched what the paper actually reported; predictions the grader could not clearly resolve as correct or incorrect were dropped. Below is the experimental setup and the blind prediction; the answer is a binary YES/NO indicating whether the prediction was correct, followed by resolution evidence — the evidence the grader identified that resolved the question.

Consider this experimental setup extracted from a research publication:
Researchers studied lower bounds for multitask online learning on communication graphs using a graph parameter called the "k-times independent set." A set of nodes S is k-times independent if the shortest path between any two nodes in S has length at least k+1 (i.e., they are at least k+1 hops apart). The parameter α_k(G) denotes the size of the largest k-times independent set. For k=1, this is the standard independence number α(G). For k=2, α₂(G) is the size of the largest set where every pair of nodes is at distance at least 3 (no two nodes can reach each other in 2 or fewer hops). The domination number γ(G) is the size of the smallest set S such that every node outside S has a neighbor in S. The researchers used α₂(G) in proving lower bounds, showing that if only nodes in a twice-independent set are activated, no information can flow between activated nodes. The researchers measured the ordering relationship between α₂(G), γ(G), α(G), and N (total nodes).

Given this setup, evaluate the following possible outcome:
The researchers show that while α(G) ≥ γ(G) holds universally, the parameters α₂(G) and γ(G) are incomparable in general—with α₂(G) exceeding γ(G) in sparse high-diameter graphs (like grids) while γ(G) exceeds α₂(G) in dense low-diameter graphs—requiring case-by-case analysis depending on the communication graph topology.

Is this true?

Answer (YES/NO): NO